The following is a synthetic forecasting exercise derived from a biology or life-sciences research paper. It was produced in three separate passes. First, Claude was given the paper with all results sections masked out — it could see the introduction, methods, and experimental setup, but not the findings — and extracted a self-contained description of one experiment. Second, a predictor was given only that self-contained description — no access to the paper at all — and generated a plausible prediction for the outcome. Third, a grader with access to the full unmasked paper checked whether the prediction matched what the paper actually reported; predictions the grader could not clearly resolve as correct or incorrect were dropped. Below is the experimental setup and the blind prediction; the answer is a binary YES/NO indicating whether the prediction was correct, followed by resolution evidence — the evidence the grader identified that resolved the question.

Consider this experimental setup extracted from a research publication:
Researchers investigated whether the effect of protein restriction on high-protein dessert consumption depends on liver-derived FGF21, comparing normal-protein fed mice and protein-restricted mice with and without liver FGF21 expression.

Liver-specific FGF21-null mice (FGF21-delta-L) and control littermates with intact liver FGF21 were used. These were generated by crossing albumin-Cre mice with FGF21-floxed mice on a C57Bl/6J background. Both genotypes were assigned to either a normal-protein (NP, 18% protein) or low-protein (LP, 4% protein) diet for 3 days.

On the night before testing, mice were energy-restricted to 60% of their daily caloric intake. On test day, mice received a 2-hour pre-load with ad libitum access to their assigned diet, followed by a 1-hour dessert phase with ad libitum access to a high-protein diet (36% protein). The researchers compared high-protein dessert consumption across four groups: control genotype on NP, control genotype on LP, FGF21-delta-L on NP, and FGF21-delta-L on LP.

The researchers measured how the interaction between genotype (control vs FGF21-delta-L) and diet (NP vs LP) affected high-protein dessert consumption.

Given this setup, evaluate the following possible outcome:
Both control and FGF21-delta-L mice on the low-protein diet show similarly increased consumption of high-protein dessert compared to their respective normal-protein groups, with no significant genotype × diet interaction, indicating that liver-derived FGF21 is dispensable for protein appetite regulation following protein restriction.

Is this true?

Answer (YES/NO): NO